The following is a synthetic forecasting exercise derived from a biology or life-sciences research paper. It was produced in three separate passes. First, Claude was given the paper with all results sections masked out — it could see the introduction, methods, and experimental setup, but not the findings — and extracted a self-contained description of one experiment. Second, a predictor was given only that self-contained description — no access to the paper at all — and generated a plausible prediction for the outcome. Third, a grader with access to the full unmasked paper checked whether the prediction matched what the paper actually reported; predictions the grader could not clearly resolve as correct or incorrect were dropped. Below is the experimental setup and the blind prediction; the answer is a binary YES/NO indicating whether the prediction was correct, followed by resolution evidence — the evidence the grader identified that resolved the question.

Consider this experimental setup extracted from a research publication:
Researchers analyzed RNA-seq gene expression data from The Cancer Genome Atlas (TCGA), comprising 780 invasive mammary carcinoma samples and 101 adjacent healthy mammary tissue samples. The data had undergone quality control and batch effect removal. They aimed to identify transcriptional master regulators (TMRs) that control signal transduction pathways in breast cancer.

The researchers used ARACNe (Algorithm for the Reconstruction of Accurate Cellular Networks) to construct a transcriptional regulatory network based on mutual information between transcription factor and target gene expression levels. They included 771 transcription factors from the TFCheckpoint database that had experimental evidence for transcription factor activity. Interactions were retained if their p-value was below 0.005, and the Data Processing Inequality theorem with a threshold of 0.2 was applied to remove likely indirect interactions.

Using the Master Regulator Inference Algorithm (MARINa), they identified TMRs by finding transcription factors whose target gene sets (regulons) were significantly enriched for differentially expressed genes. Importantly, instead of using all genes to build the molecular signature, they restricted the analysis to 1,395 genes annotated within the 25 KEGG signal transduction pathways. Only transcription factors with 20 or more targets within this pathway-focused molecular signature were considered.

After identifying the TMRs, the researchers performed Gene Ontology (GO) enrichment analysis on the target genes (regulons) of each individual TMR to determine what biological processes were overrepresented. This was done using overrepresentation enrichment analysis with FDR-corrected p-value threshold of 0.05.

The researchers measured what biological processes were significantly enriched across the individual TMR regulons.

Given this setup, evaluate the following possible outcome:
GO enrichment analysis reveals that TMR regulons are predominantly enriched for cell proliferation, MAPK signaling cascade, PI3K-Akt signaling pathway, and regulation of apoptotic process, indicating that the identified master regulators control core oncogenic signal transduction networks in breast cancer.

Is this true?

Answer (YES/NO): NO